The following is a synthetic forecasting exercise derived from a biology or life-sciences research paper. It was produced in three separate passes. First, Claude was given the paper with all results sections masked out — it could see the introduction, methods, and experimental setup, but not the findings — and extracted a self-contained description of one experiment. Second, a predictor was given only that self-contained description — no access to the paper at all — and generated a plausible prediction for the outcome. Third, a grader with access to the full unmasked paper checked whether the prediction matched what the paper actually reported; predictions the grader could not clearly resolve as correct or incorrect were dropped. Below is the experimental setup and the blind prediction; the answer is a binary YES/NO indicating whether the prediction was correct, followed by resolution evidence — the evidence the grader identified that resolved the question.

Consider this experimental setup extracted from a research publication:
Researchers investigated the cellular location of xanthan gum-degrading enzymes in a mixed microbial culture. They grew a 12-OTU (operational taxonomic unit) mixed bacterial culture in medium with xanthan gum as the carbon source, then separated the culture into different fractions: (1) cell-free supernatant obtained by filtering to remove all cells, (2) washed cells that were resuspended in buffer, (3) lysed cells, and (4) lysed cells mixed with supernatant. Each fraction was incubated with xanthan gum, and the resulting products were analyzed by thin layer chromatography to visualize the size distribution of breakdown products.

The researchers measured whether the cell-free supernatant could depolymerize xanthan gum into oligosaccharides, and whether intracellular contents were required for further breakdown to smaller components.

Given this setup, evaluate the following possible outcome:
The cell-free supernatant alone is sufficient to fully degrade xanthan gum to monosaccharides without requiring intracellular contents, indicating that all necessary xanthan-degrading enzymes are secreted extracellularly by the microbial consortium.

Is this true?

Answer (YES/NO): NO